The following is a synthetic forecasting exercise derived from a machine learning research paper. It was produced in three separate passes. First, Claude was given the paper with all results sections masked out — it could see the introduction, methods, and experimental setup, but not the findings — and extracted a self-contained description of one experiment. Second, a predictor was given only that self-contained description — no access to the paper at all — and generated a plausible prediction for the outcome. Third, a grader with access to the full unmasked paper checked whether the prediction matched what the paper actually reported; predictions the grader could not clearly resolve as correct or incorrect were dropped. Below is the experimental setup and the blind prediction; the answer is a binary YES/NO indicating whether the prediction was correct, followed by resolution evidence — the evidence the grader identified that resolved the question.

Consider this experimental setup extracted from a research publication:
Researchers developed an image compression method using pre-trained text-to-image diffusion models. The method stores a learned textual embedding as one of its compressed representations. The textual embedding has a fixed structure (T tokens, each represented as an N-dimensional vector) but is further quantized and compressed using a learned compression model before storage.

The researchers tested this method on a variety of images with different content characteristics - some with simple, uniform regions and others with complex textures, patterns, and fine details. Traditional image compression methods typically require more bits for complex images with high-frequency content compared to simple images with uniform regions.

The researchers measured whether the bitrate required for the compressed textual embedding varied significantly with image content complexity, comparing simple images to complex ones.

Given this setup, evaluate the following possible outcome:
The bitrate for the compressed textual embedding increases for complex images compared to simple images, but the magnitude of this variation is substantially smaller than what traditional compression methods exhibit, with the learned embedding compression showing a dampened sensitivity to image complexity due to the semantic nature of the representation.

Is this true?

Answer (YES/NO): NO